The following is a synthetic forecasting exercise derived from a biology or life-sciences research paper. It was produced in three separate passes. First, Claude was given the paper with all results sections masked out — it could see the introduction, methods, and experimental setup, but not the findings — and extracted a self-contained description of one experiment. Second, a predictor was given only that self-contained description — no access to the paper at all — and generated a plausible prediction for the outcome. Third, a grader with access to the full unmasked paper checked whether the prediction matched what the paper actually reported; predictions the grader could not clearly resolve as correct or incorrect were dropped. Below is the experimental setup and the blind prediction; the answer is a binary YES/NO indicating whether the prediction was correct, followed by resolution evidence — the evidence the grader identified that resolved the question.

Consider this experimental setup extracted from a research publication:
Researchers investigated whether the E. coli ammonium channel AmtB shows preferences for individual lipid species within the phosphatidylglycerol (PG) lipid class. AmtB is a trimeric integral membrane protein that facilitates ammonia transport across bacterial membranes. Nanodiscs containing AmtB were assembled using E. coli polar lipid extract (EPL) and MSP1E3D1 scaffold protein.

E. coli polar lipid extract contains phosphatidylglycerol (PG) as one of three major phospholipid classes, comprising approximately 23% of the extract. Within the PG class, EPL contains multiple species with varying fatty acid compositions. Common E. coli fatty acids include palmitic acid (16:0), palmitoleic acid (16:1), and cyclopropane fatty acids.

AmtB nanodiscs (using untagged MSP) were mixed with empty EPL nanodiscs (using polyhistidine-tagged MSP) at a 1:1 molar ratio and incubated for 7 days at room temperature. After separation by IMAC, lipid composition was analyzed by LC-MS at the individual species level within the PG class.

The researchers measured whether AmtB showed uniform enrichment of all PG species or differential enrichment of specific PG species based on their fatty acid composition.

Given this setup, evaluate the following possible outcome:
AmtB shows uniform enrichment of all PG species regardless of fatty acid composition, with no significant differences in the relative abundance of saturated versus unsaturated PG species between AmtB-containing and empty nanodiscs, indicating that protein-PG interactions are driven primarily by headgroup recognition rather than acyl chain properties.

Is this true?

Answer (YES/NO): NO